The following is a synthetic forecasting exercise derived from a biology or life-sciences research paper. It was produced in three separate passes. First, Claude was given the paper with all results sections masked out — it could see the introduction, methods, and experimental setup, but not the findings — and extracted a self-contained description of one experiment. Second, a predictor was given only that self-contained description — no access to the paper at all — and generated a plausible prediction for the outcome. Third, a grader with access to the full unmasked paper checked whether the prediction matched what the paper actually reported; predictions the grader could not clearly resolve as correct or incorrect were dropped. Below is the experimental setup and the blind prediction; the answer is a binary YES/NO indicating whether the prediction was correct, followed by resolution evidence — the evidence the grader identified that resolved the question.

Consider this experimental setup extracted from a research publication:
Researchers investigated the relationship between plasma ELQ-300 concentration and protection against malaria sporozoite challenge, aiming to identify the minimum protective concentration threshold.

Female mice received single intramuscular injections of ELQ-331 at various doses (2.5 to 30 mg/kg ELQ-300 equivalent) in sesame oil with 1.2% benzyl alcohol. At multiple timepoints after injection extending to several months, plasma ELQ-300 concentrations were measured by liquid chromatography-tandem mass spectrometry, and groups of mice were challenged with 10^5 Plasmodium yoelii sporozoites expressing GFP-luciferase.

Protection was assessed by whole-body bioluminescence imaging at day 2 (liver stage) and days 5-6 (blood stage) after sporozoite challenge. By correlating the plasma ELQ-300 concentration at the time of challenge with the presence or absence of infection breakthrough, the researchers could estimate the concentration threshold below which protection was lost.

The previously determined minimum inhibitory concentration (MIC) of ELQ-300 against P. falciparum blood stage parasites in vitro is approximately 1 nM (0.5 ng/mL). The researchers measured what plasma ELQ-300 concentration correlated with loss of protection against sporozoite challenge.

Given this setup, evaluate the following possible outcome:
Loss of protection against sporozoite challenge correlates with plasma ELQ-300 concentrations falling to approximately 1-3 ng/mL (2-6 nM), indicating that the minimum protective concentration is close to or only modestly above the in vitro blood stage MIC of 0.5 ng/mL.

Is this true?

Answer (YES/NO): NO